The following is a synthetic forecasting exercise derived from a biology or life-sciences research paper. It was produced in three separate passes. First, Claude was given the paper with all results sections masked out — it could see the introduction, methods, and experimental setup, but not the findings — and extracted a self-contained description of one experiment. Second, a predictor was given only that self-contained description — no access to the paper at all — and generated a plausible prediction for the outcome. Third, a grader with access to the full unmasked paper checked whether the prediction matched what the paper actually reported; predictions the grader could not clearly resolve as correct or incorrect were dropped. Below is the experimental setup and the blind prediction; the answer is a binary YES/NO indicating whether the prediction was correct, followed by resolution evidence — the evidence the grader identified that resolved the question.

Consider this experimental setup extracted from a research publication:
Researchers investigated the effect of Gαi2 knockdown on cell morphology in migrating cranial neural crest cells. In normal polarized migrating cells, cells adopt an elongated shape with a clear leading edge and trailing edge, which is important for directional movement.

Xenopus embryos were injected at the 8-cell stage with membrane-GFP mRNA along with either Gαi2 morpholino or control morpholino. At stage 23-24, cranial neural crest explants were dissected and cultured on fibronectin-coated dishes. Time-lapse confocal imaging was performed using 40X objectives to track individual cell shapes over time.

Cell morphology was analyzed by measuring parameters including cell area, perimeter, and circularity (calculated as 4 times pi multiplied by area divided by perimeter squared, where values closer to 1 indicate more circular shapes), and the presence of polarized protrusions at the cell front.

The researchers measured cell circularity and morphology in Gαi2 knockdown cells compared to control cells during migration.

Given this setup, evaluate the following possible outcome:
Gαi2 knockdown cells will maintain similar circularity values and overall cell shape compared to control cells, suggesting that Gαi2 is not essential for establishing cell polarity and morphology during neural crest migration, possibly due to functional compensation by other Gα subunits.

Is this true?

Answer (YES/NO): NO